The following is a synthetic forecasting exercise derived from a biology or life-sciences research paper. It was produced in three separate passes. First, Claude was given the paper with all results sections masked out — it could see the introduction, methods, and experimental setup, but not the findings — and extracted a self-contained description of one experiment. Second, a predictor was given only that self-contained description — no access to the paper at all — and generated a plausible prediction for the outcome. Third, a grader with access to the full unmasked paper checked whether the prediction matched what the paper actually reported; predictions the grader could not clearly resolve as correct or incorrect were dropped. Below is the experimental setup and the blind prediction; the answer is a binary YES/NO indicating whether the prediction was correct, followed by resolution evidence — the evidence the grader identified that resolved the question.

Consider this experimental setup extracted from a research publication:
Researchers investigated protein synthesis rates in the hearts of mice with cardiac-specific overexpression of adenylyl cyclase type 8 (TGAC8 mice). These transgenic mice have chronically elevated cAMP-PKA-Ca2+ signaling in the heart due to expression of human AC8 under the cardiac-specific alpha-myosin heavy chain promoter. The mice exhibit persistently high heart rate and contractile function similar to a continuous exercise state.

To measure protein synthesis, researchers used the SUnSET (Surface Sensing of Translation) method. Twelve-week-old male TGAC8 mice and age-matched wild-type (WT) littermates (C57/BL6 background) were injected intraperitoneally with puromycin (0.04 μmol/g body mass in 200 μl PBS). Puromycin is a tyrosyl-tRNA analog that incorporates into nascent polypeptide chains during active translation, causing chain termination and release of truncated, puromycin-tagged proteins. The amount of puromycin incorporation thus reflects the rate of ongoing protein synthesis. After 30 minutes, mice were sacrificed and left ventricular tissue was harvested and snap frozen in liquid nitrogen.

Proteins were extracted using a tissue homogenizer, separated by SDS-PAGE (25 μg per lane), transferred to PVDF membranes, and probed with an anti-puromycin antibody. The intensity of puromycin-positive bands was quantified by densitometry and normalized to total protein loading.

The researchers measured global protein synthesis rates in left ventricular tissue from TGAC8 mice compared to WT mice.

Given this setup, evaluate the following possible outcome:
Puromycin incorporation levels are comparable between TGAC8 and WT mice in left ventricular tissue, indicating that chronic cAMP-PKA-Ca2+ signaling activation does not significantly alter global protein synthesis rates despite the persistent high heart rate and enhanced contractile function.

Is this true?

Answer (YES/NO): NO